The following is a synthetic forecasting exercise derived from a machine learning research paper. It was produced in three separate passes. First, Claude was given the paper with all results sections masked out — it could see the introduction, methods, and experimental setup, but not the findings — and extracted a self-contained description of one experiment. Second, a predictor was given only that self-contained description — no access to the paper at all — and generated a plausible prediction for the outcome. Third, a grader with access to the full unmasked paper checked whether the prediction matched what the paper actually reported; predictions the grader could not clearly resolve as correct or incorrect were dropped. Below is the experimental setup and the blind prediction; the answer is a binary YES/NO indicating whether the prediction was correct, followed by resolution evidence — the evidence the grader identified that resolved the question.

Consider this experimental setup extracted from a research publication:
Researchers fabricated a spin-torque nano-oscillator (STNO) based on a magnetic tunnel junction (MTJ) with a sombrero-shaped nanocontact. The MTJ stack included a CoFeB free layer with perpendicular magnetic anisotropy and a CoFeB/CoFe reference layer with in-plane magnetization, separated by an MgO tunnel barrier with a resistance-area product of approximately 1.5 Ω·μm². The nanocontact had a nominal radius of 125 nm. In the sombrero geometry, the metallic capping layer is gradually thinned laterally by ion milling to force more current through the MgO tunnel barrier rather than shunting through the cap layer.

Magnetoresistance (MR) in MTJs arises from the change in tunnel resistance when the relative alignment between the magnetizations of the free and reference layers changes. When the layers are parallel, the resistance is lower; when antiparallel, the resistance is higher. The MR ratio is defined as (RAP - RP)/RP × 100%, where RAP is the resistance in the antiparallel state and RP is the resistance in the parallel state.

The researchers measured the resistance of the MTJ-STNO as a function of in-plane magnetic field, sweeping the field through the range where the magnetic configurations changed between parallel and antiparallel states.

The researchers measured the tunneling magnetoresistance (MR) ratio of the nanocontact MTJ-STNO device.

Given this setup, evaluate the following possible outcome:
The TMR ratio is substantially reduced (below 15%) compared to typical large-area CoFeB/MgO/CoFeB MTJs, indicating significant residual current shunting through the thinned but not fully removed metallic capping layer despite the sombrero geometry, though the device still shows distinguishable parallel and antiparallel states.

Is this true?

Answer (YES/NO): YES